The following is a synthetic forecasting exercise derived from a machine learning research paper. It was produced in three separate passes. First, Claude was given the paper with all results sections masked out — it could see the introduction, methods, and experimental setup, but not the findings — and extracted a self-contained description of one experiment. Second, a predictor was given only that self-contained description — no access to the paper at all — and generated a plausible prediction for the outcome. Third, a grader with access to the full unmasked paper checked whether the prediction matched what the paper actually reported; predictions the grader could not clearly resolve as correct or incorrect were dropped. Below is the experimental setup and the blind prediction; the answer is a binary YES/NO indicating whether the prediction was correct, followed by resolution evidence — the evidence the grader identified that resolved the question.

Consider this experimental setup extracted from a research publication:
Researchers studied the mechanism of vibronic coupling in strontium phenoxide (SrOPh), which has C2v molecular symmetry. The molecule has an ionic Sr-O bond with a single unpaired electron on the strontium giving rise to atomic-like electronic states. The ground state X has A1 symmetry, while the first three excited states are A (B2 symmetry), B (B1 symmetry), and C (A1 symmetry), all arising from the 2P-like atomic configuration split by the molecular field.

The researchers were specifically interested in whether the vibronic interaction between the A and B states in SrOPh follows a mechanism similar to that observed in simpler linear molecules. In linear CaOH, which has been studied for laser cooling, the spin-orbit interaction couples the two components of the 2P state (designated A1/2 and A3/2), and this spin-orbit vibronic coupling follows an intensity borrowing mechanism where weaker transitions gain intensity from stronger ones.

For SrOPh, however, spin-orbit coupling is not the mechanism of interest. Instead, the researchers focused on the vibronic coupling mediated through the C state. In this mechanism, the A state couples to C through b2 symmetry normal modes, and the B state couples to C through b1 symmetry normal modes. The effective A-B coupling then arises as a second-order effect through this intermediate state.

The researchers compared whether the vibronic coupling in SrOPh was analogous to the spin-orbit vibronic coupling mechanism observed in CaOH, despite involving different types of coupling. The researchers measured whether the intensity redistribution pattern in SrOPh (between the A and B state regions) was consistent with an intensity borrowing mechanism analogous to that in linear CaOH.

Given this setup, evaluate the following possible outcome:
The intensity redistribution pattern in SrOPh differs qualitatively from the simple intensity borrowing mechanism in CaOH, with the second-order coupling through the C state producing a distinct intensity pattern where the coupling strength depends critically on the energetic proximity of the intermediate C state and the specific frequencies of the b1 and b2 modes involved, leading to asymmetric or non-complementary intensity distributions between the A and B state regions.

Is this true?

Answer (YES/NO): NO